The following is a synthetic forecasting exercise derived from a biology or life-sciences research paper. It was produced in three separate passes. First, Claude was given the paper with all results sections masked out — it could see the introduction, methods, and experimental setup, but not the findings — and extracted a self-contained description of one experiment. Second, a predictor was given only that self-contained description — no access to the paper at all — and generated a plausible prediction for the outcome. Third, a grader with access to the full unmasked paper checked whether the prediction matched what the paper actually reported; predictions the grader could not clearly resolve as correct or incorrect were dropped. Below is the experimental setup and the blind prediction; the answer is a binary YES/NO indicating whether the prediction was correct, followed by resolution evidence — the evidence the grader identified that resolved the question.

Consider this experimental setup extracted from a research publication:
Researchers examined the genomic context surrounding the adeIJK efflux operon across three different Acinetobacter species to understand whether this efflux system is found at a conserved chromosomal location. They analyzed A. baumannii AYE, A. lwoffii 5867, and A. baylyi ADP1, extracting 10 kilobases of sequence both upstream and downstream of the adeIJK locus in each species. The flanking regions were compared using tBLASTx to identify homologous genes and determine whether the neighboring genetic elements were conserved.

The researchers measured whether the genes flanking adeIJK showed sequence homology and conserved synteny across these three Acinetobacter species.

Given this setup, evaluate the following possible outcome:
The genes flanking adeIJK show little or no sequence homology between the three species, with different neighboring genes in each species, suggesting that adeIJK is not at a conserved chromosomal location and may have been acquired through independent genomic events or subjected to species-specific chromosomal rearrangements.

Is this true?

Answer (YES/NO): NO